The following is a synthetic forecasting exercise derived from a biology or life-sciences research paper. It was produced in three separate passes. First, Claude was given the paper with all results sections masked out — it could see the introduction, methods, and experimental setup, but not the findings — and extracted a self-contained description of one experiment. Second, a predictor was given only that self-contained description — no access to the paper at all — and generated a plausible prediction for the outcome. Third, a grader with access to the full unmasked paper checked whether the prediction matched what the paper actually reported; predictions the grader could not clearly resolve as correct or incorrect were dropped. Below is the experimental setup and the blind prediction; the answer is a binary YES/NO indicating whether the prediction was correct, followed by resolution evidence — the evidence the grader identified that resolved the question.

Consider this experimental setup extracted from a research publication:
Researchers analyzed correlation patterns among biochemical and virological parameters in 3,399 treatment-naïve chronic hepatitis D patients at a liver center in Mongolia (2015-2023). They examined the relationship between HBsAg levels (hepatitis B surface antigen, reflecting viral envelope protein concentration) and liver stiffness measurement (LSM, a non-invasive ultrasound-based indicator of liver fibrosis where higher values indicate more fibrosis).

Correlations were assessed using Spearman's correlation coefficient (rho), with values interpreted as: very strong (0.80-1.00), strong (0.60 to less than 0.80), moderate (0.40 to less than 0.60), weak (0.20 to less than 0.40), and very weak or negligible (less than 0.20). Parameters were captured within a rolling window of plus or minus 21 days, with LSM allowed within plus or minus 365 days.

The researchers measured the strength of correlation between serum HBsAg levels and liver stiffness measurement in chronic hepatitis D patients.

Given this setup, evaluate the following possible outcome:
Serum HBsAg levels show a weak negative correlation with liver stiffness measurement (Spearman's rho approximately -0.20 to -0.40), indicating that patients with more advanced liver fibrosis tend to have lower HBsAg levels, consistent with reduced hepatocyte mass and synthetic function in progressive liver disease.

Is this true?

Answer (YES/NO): NO